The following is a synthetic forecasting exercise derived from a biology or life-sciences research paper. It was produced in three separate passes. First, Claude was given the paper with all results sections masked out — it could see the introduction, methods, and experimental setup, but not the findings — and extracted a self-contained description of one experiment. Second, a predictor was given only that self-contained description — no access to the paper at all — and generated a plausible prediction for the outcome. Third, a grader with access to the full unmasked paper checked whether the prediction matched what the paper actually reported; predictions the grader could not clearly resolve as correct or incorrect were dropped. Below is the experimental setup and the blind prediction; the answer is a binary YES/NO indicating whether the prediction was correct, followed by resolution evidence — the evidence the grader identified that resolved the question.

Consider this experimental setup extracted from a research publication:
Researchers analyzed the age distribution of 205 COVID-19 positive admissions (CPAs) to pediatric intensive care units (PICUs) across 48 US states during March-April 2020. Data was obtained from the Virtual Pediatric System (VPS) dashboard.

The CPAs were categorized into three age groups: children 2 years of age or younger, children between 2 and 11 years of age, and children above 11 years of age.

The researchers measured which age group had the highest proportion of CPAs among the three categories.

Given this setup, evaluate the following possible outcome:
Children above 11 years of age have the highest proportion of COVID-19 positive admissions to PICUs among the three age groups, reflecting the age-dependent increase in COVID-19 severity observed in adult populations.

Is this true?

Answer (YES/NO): YES